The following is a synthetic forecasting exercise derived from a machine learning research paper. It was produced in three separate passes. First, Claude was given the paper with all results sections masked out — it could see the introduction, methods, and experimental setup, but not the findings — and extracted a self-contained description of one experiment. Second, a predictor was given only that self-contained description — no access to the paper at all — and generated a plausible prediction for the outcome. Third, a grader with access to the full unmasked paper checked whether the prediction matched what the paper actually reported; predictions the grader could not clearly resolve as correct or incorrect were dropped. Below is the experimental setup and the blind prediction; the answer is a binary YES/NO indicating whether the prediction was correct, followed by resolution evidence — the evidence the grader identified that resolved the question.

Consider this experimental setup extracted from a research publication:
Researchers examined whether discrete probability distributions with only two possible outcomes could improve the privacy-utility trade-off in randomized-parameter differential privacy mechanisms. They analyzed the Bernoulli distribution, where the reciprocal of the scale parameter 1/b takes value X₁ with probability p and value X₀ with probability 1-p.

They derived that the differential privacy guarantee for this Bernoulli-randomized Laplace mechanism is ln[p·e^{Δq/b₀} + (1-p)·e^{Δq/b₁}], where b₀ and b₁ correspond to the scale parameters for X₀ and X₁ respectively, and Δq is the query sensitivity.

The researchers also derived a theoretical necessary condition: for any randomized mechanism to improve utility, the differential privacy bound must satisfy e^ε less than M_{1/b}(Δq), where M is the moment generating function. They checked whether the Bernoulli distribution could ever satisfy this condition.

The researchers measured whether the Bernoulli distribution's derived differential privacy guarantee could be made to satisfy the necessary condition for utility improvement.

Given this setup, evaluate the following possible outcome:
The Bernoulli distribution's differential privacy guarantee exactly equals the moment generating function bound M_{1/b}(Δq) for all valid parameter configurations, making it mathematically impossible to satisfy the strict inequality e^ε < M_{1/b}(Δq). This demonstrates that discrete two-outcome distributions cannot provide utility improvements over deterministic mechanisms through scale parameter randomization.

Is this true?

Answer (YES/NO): YES